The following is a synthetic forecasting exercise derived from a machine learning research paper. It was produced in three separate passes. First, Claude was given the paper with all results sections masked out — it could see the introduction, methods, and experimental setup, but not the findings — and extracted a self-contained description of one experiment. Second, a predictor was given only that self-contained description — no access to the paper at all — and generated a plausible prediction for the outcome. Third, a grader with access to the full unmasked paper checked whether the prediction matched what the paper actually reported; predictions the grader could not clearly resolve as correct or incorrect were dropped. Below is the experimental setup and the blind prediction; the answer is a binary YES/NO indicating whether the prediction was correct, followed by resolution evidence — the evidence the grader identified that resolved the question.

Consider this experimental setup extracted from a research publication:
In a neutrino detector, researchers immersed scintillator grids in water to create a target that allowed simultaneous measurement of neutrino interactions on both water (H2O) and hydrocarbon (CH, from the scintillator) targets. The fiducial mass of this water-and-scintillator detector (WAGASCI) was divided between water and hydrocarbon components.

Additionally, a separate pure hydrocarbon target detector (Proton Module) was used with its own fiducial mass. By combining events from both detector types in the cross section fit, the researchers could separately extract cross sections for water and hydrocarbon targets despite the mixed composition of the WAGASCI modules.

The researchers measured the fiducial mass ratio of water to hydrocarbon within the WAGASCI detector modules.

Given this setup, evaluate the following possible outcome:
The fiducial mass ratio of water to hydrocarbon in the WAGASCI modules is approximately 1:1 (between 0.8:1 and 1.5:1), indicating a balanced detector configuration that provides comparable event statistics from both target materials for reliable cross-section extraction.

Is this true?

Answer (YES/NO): NO